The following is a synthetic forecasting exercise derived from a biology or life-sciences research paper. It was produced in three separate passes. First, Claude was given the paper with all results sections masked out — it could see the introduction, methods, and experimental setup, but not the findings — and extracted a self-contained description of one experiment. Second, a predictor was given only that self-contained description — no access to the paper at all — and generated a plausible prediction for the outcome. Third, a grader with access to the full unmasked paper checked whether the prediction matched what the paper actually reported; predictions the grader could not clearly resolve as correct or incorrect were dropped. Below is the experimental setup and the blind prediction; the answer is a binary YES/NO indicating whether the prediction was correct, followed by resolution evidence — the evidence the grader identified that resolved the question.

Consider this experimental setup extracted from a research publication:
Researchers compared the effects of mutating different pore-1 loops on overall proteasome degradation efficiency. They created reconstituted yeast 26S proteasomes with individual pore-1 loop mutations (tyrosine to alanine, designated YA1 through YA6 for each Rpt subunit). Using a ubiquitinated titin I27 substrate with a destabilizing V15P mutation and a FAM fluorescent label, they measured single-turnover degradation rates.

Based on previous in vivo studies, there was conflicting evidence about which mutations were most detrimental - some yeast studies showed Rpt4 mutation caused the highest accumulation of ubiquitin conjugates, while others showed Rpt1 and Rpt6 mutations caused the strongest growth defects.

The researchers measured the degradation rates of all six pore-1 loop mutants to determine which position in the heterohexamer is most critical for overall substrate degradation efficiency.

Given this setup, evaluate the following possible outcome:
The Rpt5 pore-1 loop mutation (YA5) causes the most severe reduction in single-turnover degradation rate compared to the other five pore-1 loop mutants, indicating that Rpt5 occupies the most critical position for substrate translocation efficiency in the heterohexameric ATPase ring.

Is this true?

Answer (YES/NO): NO